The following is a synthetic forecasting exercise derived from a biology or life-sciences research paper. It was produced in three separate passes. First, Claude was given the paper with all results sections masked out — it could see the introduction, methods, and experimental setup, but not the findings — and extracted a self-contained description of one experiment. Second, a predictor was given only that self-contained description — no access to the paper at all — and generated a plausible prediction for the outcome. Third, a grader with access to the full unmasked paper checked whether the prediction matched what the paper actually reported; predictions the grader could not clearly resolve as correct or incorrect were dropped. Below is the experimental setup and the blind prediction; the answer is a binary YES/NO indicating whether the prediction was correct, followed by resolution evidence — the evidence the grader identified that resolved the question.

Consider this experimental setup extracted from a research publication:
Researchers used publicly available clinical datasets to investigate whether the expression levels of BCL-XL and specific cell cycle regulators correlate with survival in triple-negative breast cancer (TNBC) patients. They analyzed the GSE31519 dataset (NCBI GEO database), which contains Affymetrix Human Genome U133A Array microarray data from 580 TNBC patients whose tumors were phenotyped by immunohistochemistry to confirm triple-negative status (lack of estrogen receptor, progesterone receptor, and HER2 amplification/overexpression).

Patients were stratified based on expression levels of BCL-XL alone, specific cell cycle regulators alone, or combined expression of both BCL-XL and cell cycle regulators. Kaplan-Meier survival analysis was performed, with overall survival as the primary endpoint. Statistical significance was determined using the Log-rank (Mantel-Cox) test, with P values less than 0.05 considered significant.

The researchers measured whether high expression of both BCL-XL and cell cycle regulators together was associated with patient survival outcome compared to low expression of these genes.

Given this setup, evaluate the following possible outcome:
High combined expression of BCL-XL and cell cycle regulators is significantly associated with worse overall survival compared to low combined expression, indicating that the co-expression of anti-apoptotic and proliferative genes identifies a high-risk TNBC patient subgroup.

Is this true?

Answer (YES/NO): YES